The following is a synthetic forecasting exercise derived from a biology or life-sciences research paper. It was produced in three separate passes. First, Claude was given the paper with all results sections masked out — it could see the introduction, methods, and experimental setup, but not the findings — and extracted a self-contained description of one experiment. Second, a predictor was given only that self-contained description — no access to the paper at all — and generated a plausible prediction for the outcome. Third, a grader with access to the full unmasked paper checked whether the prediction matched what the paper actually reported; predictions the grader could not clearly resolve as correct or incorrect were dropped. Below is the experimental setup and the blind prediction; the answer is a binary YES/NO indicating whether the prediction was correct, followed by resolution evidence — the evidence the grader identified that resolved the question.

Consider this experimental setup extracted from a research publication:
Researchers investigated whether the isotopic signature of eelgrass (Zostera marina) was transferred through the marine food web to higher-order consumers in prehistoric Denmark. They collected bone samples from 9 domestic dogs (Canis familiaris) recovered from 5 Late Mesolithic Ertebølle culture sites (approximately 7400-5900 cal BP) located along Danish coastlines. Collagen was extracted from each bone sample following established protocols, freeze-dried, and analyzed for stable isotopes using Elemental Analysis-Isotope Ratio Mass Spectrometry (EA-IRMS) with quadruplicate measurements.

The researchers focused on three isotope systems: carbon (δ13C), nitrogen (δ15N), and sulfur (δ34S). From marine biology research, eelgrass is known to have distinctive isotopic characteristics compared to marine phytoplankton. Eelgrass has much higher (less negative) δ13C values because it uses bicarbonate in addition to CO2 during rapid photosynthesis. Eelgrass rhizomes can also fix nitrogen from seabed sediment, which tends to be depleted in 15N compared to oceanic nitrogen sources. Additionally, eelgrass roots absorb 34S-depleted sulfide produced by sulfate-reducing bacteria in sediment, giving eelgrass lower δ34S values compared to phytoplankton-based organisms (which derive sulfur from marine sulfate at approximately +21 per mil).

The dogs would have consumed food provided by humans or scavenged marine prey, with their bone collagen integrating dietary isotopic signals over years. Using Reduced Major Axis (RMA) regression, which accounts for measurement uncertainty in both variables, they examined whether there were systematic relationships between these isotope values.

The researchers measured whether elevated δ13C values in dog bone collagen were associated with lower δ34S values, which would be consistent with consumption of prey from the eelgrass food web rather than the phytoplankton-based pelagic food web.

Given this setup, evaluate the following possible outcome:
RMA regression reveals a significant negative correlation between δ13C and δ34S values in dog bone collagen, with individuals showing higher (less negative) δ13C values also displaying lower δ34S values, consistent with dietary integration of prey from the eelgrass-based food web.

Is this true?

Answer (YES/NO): YES